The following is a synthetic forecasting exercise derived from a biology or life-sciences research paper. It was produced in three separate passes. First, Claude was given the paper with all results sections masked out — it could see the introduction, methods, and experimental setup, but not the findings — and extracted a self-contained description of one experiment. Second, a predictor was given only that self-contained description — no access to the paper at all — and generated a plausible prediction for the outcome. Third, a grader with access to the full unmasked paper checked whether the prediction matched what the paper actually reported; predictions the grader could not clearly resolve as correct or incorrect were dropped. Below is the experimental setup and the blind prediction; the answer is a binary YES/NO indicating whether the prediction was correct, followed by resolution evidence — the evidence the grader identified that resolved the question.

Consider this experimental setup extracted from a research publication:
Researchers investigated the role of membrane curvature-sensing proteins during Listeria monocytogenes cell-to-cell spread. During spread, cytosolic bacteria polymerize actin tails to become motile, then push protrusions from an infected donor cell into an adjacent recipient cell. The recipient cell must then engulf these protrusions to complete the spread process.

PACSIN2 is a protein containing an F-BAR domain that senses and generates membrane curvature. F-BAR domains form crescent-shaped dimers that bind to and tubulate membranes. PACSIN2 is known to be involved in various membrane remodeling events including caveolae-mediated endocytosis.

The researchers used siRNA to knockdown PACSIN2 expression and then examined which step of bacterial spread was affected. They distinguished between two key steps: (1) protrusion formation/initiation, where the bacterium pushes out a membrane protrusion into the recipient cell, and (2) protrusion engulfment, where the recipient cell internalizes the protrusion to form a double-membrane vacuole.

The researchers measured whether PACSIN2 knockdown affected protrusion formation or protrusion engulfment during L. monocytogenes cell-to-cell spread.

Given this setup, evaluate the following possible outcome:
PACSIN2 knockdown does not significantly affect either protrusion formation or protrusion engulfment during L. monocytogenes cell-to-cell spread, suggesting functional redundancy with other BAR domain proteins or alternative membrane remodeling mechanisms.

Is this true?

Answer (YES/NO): NO